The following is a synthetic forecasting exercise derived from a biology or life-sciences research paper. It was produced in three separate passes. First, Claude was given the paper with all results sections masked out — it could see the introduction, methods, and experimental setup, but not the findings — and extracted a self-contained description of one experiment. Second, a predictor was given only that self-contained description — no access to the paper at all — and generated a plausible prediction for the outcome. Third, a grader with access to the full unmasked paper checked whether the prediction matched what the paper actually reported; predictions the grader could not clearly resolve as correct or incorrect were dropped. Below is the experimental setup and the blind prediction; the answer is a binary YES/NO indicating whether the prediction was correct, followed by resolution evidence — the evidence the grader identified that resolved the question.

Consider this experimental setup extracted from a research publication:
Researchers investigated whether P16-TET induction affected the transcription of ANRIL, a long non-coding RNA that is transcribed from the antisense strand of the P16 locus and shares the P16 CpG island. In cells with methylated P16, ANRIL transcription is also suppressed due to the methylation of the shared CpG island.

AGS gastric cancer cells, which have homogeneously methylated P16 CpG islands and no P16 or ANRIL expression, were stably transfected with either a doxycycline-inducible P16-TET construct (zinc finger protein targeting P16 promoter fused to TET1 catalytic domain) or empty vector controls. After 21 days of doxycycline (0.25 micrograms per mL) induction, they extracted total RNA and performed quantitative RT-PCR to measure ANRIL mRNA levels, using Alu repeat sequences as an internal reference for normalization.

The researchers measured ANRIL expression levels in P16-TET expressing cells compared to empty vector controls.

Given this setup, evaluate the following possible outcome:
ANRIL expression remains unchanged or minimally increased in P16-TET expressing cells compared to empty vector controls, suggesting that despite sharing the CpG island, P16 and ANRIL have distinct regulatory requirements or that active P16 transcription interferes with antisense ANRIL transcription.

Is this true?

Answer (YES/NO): NO